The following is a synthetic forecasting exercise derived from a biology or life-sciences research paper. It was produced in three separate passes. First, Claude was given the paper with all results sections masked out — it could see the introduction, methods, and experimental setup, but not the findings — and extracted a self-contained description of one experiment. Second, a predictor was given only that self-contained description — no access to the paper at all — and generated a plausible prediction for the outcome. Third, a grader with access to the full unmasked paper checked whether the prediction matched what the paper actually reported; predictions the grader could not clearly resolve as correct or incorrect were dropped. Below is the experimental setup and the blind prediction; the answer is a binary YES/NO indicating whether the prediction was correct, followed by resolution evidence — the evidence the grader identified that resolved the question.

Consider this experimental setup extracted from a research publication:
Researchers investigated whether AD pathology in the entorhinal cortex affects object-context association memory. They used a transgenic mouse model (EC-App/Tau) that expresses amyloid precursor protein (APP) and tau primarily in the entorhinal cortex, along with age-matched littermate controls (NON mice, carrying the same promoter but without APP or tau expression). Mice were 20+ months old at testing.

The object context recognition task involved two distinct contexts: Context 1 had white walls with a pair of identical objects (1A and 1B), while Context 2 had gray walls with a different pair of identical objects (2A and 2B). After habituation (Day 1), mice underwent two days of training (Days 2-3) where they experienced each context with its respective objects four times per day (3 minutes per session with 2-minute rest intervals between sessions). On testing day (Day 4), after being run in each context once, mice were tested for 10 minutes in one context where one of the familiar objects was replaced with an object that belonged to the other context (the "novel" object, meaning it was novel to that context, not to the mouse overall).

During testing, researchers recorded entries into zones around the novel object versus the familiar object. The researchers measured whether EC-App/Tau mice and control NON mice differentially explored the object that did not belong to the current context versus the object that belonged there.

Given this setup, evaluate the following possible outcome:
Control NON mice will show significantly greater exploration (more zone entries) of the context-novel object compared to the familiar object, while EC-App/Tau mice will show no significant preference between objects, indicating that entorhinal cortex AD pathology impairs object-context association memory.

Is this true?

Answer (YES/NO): YES